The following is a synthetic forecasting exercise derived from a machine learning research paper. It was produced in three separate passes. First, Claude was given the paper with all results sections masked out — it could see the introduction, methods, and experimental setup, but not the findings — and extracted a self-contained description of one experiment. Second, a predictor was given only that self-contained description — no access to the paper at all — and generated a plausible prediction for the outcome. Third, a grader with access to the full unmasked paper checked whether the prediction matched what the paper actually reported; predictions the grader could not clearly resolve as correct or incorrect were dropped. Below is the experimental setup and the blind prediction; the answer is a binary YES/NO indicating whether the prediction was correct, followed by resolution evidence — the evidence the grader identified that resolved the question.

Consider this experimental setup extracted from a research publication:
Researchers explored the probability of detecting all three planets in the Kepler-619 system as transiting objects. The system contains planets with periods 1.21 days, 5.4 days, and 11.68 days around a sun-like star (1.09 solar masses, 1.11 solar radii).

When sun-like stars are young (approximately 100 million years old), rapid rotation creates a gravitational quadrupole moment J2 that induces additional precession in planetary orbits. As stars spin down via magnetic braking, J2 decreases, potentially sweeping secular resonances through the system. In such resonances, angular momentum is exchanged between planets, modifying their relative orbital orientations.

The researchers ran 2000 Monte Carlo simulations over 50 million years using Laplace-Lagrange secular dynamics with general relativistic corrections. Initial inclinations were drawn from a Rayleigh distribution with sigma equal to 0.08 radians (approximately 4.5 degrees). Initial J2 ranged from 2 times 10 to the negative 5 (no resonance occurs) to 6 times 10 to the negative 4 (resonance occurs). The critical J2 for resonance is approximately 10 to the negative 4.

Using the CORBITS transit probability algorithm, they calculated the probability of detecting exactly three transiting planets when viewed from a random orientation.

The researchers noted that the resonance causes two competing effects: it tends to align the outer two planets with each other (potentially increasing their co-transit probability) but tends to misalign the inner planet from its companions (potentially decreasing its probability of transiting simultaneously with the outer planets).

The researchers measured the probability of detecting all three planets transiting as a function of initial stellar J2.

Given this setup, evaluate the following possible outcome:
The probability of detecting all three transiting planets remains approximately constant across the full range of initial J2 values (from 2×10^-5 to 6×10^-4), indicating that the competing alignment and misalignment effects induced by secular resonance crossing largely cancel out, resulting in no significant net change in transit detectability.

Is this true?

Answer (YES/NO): NO